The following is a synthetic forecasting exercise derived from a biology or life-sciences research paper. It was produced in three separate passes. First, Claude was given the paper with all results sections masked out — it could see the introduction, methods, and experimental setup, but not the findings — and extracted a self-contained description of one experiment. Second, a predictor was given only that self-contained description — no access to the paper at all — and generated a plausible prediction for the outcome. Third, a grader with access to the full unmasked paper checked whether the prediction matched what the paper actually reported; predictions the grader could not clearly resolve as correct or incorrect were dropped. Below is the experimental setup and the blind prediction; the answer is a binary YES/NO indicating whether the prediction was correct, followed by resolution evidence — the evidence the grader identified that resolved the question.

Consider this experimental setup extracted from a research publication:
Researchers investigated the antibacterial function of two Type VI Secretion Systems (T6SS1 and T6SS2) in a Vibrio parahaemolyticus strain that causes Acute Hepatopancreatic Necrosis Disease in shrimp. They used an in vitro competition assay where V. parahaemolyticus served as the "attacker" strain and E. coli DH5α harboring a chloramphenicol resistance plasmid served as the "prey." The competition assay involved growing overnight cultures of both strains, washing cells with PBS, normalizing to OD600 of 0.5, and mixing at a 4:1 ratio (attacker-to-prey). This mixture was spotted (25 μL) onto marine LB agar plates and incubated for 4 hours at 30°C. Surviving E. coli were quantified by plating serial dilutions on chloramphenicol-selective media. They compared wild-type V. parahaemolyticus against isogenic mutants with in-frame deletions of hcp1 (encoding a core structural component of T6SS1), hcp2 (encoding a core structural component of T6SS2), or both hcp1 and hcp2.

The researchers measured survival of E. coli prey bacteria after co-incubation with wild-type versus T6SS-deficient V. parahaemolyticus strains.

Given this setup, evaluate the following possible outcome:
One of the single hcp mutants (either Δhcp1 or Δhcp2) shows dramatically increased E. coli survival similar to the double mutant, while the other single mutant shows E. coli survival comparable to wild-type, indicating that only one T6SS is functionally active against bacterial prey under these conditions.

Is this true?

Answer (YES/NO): NO